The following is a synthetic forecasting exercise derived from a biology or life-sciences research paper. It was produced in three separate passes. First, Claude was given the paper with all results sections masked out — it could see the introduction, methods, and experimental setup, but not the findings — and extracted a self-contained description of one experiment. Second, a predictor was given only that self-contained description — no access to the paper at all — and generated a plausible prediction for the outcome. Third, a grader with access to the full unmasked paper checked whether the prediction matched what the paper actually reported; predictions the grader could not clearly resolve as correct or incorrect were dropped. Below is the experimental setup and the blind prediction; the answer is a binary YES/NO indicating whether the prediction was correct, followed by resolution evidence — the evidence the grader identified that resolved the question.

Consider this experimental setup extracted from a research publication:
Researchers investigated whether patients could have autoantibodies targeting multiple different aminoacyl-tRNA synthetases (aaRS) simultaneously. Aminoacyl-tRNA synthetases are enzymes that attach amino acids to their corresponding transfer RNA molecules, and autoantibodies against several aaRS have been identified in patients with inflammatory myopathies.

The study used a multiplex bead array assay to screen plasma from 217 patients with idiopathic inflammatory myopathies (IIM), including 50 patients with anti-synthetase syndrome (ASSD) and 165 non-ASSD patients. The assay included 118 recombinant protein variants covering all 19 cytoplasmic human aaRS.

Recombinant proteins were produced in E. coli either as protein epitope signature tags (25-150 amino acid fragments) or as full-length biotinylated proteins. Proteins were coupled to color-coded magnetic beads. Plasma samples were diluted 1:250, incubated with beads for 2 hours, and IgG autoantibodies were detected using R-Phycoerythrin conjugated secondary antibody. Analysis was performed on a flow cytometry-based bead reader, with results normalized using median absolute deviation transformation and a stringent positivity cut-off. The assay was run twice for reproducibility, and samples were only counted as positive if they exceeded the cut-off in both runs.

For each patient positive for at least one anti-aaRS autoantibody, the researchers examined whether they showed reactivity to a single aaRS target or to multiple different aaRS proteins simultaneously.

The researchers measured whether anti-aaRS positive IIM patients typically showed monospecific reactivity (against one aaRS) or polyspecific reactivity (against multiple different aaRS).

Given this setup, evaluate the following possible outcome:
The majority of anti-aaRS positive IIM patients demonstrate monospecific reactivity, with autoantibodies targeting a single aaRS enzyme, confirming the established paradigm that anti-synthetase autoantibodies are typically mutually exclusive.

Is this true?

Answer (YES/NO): YES